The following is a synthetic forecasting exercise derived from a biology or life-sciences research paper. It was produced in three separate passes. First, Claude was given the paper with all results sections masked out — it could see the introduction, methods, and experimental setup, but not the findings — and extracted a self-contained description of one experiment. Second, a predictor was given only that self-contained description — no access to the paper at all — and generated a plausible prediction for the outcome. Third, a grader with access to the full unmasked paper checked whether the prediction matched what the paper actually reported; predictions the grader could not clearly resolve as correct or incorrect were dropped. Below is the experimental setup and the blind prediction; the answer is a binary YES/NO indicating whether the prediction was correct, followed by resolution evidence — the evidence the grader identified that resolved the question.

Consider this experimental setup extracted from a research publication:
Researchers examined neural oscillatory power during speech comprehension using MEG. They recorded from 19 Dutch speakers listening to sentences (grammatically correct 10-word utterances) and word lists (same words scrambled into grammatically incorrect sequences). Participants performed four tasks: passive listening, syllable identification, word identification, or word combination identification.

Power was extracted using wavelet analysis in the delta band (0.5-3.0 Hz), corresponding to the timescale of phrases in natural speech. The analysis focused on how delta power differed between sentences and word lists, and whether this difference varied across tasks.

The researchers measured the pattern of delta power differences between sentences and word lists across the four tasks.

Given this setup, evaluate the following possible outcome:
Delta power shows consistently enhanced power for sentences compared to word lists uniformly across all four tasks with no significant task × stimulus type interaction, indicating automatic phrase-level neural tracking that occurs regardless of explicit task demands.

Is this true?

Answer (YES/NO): NO